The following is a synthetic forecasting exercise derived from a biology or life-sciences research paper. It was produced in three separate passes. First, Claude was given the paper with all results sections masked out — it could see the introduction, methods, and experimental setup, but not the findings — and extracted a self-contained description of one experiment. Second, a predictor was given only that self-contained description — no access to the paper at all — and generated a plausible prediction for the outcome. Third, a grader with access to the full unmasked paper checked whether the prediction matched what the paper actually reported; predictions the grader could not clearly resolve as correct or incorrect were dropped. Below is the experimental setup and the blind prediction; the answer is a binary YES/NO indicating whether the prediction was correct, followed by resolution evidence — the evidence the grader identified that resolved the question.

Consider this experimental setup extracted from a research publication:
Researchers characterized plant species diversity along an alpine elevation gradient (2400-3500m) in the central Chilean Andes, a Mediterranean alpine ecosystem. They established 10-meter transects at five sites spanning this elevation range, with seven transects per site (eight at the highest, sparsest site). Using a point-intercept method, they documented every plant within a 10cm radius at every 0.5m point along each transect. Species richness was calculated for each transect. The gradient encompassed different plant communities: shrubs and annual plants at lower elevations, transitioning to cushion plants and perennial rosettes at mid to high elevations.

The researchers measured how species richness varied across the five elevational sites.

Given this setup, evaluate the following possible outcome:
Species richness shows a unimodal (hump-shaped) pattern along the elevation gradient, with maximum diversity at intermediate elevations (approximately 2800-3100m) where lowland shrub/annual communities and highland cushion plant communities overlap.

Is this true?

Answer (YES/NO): YES